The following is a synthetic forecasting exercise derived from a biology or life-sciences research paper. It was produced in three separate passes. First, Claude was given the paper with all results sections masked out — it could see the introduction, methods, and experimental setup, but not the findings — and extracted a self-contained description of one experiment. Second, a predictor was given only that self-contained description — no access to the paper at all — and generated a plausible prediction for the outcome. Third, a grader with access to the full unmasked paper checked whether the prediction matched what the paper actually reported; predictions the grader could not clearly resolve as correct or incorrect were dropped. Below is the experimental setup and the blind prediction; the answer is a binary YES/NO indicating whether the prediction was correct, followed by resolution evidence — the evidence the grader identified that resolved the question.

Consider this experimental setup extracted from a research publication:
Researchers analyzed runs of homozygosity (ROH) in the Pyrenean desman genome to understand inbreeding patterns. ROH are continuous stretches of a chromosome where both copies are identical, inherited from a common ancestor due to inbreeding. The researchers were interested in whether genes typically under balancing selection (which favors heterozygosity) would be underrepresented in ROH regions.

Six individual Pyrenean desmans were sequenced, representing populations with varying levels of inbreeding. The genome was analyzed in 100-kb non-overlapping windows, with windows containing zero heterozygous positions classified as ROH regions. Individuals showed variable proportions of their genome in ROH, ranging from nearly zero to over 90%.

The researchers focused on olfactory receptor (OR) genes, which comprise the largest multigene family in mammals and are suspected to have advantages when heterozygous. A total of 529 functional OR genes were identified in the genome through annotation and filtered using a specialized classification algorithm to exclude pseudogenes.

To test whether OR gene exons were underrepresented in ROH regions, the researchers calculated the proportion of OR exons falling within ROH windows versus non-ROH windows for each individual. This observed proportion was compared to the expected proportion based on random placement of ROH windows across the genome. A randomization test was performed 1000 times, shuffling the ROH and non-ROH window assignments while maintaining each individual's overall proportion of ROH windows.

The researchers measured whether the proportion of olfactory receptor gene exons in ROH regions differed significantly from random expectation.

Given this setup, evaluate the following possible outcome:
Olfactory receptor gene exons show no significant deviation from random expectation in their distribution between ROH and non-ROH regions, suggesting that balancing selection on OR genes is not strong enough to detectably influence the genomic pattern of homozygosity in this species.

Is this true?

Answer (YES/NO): NO